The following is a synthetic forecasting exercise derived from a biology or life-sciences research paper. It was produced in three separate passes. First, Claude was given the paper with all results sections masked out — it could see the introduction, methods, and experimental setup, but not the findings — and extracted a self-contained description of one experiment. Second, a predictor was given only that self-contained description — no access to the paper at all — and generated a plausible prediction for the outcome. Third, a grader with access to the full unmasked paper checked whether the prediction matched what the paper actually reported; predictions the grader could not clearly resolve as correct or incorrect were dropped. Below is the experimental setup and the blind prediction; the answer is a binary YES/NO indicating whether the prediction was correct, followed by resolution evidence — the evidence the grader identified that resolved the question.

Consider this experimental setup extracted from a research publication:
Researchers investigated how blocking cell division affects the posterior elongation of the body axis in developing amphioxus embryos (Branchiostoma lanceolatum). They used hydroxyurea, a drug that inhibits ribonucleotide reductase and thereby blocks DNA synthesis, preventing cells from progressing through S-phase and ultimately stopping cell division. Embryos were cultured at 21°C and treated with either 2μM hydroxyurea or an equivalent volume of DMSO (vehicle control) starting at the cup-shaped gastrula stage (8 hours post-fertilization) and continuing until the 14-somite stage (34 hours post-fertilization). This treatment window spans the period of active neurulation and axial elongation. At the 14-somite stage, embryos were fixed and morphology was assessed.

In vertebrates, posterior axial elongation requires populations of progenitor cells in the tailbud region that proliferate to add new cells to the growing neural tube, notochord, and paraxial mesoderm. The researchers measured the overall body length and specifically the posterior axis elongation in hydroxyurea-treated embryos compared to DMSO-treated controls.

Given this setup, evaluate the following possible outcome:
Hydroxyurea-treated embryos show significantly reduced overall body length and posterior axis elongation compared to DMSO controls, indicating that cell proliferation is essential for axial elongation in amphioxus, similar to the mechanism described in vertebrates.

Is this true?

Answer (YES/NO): YES